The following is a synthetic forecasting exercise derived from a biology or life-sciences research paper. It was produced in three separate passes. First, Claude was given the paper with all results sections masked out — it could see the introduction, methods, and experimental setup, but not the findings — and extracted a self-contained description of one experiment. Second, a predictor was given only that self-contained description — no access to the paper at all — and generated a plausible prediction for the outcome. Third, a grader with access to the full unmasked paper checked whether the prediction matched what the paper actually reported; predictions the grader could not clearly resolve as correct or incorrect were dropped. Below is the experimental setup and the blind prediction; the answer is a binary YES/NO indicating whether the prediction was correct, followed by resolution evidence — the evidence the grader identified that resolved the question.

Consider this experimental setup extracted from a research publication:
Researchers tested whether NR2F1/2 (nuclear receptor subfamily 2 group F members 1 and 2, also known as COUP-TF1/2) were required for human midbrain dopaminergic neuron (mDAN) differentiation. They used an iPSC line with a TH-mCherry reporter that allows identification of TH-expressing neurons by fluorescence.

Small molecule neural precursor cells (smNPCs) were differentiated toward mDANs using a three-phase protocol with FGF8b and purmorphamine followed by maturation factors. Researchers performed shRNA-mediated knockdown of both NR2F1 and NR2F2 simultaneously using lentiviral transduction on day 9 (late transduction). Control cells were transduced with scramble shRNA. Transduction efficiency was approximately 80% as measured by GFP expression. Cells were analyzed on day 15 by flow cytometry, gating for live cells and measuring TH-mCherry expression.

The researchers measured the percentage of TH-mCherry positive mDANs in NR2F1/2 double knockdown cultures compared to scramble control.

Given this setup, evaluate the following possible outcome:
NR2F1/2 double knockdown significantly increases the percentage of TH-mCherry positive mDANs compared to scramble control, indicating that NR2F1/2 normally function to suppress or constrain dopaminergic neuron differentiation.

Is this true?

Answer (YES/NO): NO